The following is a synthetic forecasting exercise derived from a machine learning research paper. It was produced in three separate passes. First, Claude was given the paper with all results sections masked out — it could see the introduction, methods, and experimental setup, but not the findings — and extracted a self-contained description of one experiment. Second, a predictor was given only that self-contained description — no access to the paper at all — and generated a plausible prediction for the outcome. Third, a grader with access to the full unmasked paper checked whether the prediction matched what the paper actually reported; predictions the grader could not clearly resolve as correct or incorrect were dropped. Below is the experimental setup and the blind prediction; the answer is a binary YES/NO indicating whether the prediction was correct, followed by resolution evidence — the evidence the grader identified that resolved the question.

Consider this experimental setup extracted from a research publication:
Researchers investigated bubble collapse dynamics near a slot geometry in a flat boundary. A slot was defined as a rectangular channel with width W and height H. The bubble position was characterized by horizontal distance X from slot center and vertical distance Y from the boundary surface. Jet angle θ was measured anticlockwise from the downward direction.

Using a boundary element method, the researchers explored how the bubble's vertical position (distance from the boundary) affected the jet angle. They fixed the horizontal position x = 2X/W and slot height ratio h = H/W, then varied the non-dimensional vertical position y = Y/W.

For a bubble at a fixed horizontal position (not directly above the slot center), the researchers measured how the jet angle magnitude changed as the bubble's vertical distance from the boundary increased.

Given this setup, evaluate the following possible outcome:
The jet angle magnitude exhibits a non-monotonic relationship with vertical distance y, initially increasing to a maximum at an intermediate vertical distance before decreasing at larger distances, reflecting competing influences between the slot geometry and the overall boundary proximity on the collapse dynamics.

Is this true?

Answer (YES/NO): NO